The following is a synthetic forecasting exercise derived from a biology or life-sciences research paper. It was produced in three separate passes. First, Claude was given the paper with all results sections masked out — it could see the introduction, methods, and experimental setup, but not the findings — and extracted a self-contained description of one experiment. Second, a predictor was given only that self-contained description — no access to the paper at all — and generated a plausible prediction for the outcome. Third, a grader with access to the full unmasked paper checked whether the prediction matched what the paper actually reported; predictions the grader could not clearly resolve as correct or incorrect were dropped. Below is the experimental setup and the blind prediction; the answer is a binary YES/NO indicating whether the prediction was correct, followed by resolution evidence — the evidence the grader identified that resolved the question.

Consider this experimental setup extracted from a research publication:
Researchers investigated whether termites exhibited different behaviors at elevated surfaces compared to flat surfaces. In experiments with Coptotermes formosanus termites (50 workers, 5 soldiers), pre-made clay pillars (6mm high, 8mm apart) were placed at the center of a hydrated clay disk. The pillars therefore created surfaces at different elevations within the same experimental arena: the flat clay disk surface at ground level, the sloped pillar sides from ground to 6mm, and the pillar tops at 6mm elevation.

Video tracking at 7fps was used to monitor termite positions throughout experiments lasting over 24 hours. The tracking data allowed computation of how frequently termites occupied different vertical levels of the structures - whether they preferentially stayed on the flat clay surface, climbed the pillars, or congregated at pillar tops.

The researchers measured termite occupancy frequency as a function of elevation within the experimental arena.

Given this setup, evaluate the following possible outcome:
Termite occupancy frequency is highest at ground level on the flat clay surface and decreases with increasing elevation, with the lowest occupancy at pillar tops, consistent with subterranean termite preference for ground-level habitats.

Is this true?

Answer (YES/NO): NO